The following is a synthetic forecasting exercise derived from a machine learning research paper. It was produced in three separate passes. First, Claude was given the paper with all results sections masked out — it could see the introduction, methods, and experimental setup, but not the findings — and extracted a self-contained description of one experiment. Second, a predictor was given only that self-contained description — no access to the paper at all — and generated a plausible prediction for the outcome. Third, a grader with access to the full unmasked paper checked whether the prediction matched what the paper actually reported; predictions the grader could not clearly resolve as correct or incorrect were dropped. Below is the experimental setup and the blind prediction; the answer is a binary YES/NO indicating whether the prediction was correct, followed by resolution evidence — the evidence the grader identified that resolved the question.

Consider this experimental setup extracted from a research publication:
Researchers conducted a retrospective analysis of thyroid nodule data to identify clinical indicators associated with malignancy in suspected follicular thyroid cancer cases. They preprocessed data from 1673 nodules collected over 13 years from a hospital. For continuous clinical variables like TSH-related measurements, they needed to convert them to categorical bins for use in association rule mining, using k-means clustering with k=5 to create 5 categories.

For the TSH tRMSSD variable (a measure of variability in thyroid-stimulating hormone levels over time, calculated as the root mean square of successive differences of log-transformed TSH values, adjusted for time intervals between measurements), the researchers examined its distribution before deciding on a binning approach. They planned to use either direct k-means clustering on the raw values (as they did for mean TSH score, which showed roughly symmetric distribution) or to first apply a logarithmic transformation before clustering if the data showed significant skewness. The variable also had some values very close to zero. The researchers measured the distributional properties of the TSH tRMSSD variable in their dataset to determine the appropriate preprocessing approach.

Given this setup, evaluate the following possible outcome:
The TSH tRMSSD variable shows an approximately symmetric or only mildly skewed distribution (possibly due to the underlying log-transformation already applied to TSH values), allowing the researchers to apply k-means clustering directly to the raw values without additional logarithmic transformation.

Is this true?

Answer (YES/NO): NO